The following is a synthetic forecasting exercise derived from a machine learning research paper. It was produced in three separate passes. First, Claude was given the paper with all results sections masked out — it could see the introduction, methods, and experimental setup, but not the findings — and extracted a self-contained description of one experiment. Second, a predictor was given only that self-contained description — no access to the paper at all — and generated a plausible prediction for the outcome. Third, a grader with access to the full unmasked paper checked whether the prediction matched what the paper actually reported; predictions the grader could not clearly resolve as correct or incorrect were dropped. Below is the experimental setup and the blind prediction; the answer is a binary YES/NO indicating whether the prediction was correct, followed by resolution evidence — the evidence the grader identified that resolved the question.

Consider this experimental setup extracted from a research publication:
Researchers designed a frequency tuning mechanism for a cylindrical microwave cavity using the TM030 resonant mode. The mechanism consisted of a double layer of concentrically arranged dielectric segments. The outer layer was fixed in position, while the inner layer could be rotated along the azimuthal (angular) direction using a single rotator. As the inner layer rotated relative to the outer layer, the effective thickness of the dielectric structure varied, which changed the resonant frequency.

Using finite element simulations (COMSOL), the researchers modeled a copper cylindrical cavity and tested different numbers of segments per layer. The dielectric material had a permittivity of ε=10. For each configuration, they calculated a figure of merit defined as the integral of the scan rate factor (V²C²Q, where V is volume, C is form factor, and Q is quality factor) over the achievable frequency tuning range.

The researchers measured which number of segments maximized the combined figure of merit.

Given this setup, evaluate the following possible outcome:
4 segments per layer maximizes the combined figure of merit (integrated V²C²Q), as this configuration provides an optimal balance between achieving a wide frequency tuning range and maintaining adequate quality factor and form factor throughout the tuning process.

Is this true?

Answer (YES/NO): NO